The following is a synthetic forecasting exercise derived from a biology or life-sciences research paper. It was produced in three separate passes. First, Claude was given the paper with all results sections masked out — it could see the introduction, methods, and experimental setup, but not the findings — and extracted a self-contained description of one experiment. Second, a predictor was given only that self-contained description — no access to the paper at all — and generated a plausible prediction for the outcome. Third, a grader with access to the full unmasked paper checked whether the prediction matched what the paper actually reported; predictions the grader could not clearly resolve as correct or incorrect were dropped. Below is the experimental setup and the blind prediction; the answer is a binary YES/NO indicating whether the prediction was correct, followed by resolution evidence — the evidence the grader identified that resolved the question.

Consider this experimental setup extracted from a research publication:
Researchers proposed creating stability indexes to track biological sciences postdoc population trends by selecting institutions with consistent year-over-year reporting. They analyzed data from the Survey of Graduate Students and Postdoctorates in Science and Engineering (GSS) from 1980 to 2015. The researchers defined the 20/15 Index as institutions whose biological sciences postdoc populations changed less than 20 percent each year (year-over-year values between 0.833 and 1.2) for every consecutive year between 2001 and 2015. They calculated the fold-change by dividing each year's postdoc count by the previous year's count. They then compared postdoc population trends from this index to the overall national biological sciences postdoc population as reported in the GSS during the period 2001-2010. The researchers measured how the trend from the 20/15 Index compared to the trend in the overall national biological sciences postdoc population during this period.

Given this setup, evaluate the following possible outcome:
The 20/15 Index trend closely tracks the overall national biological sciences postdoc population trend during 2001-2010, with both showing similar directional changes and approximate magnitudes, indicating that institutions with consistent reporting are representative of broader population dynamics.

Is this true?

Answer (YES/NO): NO